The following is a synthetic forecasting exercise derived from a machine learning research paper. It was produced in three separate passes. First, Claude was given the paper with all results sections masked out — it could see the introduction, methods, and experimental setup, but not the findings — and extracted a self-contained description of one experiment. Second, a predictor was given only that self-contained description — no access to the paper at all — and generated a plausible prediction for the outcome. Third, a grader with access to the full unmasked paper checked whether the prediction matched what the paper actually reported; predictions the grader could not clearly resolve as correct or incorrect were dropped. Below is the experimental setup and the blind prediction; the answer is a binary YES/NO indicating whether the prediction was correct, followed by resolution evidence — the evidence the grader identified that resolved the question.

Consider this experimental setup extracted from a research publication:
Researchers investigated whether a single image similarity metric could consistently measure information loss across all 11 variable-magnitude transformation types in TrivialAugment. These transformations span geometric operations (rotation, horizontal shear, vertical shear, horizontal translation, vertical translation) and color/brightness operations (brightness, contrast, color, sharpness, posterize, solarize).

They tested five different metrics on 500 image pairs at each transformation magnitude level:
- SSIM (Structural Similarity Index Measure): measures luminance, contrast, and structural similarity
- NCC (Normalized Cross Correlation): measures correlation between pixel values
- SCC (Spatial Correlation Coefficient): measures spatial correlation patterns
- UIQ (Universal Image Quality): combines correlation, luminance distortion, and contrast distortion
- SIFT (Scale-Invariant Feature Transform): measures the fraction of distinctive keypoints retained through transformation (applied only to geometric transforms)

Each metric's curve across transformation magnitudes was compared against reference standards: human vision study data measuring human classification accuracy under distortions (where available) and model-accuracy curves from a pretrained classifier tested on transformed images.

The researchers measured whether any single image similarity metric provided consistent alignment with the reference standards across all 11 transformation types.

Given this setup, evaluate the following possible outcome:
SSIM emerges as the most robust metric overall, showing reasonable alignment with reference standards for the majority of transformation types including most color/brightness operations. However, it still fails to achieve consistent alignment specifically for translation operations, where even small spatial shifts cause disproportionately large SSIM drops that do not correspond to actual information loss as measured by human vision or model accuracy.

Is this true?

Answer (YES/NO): NO